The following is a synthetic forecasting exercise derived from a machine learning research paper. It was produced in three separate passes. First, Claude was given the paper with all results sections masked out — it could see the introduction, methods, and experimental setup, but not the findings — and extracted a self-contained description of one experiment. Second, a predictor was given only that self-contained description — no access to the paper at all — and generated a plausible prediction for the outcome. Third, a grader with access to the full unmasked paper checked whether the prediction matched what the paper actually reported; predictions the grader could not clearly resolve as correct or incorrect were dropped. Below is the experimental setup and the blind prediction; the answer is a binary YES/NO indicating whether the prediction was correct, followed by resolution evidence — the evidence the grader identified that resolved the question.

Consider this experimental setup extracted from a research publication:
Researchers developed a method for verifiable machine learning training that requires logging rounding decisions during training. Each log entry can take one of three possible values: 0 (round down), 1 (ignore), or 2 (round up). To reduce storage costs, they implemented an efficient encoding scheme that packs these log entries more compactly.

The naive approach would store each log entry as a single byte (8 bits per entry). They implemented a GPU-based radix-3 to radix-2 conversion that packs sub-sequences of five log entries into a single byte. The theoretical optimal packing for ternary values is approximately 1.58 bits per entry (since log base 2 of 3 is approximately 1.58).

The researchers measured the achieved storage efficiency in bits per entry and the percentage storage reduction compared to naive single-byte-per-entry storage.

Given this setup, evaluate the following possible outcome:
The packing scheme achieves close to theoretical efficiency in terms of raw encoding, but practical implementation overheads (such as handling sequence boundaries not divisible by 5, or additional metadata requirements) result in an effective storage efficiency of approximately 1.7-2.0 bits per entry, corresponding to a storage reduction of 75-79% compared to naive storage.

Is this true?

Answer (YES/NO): NO